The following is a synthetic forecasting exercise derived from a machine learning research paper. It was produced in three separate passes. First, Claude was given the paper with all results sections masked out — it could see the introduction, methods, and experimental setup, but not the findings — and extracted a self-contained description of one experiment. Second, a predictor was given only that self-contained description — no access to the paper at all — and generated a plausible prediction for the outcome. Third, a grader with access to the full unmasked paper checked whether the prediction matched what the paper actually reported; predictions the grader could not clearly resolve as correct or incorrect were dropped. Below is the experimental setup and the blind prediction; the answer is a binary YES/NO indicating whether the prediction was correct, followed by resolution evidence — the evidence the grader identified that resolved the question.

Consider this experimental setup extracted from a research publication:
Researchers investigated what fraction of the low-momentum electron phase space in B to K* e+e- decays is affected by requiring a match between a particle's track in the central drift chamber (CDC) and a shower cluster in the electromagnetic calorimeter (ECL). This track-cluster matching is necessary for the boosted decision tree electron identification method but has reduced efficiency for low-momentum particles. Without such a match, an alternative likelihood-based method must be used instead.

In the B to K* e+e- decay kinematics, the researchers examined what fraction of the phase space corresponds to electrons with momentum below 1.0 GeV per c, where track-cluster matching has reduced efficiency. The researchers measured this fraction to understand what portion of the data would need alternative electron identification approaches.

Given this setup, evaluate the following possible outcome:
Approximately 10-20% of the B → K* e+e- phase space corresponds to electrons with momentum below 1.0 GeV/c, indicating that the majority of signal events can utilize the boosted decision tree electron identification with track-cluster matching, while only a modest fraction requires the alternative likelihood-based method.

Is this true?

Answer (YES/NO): YES